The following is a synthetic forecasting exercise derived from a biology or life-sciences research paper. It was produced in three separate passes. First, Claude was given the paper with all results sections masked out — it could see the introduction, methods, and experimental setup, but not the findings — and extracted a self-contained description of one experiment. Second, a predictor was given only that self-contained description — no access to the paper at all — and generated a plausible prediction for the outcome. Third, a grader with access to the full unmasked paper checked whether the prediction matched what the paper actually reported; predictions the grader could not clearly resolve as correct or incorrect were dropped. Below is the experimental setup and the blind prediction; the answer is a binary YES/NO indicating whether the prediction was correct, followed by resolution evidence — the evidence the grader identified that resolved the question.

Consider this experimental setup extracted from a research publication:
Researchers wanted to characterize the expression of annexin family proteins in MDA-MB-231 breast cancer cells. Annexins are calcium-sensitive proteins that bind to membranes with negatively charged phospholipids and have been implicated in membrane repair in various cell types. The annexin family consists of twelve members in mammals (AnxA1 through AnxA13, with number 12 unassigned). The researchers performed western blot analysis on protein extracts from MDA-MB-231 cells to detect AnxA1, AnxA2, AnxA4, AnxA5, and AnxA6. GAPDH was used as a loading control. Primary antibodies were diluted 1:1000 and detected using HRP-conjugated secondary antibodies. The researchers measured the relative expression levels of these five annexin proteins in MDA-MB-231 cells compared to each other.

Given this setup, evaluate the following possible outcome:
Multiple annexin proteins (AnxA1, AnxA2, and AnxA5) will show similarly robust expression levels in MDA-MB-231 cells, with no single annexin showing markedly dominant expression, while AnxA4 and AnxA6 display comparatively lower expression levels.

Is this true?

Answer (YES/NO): NO